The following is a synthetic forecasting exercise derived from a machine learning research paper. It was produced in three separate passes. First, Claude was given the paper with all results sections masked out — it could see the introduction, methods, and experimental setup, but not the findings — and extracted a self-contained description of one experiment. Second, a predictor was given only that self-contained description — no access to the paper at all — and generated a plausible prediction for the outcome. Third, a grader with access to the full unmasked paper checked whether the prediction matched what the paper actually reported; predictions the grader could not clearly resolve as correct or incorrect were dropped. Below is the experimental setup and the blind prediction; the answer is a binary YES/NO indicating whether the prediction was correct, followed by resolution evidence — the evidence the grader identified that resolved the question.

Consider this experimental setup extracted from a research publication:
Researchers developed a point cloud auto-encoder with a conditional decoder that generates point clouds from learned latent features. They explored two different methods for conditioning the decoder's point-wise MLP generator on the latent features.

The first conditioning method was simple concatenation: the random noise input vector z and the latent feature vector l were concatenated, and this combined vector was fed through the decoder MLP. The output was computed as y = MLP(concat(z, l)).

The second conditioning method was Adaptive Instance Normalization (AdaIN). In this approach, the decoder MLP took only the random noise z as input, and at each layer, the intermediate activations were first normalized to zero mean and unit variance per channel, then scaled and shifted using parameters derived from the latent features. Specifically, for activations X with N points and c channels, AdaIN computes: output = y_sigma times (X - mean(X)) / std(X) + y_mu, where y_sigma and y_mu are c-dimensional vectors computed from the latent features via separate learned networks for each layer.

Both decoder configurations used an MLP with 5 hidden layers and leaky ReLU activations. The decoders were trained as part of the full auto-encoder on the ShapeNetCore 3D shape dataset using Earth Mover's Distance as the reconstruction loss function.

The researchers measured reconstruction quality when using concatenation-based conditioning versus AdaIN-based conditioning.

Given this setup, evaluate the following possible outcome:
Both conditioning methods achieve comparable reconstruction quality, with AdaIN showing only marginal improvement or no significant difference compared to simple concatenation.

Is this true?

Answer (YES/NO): NO